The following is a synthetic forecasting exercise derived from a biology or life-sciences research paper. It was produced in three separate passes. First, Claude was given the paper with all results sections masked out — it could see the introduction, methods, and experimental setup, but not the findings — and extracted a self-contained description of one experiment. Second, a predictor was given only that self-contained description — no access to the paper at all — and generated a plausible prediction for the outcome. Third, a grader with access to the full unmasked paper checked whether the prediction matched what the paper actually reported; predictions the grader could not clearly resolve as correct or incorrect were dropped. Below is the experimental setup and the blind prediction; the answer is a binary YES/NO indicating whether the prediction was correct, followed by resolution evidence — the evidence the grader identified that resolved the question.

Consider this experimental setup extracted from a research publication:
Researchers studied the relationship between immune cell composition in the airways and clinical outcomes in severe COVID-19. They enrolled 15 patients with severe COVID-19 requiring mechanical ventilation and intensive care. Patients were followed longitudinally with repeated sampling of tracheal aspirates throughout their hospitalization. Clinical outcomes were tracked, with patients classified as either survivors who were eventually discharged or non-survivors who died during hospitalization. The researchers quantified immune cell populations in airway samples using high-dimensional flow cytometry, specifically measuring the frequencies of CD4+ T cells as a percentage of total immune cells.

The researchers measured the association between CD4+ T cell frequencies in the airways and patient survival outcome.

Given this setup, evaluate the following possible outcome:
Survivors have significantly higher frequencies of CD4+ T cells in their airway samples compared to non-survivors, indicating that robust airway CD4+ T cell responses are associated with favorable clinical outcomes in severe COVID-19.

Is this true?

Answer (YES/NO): YES